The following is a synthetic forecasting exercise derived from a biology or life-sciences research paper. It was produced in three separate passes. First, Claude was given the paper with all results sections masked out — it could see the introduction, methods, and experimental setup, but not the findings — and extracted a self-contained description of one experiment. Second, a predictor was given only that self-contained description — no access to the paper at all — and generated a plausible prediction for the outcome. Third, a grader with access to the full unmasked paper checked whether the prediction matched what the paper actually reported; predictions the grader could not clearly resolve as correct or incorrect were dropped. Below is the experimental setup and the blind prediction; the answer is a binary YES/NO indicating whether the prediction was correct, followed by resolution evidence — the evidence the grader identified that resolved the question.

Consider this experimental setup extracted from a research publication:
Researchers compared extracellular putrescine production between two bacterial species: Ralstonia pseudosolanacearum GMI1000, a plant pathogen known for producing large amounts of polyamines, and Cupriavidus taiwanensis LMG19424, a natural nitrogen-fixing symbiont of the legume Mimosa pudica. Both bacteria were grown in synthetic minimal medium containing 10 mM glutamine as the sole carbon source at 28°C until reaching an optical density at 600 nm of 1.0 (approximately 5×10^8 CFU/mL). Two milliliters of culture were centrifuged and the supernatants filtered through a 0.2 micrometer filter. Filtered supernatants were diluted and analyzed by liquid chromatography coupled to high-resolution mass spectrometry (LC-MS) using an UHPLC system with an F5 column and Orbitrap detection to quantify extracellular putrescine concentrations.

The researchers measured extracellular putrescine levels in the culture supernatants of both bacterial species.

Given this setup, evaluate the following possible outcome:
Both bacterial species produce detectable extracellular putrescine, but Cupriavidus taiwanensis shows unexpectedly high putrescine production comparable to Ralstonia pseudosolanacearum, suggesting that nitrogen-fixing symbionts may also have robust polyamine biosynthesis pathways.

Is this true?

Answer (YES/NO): NO